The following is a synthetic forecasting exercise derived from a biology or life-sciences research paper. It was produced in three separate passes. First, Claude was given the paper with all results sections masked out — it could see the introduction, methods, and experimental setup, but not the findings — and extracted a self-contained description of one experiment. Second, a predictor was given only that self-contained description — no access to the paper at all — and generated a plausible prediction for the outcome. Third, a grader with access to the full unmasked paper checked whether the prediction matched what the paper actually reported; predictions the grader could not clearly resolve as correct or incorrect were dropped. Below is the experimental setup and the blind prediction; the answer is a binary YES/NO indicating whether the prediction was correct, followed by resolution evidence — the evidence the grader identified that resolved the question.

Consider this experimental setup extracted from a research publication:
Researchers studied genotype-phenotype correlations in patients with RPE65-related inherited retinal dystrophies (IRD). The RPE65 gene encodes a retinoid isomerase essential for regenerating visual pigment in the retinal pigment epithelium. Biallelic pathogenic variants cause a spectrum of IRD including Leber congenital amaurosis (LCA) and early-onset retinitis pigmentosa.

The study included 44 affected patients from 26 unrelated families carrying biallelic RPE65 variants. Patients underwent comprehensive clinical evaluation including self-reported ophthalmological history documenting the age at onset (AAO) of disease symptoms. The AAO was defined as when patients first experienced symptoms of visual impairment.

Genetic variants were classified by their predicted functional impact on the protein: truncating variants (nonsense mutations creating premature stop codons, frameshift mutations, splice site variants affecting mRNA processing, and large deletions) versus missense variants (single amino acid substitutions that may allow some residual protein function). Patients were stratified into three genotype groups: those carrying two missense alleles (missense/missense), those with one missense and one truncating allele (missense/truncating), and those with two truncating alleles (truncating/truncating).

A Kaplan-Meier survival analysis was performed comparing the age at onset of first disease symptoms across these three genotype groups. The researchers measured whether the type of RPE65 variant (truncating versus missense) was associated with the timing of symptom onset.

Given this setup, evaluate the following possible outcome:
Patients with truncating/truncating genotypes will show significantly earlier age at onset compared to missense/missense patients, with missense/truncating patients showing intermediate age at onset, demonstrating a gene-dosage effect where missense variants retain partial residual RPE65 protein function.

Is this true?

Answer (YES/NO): NO